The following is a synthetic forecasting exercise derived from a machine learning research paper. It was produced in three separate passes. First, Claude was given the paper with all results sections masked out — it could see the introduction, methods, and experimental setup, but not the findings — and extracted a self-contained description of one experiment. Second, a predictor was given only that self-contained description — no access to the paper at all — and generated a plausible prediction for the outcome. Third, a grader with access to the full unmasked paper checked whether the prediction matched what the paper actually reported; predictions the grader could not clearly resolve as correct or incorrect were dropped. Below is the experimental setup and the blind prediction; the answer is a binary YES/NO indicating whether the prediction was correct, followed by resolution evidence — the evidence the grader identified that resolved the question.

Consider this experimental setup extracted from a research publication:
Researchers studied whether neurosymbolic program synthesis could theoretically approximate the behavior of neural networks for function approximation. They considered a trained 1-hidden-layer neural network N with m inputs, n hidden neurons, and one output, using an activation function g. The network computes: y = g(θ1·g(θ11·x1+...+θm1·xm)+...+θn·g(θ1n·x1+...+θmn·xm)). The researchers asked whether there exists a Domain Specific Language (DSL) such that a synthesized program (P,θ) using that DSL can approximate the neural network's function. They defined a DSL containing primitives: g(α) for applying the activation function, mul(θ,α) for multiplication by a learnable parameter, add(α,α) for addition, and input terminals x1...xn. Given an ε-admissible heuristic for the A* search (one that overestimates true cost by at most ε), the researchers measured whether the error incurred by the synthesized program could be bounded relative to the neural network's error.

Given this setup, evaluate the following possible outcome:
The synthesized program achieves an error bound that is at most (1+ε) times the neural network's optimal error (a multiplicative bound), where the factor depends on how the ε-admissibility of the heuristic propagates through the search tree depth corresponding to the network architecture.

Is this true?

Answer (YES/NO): NO